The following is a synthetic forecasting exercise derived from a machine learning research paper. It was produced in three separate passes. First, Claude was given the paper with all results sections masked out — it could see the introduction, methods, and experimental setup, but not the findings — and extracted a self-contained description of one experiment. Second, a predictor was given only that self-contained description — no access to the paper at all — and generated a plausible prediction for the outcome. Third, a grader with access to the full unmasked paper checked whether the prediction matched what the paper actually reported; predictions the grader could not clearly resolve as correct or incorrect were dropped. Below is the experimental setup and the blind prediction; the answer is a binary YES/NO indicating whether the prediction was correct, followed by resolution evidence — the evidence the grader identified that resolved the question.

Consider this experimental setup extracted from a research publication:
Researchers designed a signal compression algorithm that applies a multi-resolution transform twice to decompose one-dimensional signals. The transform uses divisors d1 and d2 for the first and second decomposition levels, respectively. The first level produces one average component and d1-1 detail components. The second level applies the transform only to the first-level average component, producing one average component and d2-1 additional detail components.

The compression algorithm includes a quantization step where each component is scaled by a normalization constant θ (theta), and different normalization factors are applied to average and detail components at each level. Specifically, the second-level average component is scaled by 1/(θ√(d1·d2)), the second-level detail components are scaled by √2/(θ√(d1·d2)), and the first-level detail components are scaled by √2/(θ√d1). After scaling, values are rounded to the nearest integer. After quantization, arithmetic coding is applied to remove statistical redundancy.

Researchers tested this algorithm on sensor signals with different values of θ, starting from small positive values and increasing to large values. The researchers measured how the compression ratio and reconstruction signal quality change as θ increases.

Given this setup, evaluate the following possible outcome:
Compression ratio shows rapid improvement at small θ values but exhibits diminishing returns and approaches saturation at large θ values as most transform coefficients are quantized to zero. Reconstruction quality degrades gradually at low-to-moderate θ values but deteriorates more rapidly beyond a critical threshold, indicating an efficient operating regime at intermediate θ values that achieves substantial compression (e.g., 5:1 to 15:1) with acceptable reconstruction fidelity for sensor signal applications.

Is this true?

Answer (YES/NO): NO